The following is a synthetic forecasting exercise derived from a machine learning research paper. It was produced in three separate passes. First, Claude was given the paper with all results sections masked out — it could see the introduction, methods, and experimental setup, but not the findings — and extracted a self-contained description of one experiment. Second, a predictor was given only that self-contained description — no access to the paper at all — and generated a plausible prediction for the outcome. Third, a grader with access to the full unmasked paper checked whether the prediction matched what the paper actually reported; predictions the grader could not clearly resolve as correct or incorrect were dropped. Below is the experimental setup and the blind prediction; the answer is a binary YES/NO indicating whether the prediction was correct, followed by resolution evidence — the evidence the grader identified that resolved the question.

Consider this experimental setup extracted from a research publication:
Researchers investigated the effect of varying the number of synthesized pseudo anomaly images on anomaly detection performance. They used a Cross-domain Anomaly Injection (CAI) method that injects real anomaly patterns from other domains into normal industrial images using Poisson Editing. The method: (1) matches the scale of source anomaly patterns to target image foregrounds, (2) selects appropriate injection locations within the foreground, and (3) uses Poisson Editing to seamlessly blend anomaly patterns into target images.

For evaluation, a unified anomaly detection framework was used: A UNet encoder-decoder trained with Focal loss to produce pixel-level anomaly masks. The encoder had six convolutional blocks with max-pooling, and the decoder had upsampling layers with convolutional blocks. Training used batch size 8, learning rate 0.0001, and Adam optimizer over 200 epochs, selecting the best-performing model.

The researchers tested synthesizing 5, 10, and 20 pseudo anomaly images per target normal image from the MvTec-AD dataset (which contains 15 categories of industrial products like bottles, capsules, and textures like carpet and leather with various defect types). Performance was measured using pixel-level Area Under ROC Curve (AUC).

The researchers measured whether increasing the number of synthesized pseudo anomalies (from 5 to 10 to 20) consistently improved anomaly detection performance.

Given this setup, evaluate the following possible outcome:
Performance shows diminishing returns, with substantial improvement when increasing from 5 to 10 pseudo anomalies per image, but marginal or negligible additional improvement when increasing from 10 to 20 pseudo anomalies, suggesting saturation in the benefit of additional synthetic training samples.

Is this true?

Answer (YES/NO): NO